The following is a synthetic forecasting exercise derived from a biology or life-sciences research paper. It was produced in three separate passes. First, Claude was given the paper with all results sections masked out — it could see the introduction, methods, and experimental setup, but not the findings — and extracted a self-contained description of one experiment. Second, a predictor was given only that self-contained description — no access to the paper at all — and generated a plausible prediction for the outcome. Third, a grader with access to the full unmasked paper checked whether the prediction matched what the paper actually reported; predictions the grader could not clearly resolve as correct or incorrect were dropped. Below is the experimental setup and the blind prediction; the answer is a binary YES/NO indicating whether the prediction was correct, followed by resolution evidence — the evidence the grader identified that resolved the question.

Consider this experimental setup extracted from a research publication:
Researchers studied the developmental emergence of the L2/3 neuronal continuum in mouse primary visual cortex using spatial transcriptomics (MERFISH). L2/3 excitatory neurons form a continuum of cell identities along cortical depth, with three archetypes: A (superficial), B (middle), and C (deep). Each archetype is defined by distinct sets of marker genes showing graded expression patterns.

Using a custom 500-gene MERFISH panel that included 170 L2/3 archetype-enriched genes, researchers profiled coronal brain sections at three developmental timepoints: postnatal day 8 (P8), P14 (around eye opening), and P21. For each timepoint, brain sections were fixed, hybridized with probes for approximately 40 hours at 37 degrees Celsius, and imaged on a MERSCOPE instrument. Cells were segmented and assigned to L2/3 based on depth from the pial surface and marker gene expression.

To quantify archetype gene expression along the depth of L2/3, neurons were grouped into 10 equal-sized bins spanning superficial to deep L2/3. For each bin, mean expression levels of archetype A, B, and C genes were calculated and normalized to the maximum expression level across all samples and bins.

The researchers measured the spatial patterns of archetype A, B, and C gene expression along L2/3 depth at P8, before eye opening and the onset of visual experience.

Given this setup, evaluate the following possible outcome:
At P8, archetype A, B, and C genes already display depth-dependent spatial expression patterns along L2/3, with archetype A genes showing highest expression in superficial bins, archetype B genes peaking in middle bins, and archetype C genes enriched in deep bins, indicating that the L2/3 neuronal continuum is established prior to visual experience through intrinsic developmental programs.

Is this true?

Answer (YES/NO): NO